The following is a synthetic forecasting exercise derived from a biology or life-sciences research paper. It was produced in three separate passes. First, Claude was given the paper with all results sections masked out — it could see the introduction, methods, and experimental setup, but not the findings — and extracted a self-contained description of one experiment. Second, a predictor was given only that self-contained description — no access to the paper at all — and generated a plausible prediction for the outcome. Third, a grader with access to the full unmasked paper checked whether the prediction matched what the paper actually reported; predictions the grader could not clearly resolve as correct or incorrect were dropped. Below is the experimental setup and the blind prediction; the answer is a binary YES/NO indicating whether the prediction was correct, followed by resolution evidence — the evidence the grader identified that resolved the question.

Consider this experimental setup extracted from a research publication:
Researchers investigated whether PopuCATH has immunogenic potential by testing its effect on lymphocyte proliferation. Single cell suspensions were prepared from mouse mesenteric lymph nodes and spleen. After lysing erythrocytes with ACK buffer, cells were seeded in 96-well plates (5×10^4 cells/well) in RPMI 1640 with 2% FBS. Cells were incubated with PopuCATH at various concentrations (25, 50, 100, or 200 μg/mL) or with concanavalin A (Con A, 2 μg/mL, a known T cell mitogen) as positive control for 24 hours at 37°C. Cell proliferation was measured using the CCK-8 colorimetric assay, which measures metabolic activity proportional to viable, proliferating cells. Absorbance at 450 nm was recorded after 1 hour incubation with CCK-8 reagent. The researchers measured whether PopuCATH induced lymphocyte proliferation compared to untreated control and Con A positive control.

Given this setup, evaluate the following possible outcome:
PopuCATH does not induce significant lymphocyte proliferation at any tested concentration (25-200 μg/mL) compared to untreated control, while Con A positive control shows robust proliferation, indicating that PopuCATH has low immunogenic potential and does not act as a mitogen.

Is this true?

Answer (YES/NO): YES